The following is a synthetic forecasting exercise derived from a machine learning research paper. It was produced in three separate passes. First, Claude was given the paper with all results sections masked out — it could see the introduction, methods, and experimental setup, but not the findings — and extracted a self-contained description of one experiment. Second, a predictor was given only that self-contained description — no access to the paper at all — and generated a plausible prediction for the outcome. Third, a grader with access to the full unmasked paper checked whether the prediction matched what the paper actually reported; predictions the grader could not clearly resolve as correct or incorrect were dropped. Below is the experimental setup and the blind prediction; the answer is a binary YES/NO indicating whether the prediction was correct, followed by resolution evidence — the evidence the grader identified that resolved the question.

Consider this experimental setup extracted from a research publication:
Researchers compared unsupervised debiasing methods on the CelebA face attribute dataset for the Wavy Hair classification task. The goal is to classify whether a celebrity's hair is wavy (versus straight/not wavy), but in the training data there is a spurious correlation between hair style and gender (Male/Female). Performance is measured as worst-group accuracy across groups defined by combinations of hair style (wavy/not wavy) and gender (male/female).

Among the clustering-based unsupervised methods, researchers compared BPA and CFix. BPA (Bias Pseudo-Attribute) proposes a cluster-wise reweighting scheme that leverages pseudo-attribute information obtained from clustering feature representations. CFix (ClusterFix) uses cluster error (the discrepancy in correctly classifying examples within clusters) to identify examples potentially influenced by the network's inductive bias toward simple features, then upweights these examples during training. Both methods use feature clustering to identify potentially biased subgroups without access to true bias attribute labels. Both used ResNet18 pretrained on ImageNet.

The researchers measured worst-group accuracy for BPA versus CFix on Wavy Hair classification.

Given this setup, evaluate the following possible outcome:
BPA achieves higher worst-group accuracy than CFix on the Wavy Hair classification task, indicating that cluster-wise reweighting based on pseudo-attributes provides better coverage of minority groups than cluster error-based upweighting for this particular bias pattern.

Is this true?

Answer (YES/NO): NO